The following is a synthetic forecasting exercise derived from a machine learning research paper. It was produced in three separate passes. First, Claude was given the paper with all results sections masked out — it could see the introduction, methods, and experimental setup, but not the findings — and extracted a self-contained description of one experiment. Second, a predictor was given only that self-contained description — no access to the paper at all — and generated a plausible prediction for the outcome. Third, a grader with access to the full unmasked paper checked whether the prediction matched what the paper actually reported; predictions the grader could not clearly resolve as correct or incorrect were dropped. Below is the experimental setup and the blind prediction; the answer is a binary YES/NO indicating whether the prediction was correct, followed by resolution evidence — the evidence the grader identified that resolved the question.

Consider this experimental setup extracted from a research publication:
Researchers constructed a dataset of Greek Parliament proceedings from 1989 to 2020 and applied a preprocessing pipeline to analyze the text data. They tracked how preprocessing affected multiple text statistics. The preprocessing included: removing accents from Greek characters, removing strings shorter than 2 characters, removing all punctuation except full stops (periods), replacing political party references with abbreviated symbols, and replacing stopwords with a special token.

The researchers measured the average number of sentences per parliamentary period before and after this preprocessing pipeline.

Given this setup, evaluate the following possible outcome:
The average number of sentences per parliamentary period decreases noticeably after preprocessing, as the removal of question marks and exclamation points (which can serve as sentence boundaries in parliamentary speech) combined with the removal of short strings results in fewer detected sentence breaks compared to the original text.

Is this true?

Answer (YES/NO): YES